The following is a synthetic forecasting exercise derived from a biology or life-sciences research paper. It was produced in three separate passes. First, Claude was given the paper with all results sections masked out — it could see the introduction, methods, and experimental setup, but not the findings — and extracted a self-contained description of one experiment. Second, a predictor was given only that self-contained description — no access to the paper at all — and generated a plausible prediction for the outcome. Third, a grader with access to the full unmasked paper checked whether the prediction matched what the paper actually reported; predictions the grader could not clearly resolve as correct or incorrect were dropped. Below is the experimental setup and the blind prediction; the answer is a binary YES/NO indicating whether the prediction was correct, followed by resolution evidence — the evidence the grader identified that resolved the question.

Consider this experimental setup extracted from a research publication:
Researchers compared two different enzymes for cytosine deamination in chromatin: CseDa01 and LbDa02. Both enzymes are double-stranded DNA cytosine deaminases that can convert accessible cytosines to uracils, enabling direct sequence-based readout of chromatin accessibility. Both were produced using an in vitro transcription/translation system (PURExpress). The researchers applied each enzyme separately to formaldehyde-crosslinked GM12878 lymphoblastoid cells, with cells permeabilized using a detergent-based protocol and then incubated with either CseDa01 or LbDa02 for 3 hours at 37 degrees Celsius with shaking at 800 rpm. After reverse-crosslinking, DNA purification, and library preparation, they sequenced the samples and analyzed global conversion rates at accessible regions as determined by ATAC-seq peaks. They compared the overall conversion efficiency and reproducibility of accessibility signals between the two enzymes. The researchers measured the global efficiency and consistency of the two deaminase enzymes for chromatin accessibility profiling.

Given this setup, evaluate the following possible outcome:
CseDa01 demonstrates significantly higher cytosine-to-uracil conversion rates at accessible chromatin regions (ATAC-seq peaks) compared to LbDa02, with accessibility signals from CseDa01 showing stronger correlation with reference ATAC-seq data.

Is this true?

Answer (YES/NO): NO